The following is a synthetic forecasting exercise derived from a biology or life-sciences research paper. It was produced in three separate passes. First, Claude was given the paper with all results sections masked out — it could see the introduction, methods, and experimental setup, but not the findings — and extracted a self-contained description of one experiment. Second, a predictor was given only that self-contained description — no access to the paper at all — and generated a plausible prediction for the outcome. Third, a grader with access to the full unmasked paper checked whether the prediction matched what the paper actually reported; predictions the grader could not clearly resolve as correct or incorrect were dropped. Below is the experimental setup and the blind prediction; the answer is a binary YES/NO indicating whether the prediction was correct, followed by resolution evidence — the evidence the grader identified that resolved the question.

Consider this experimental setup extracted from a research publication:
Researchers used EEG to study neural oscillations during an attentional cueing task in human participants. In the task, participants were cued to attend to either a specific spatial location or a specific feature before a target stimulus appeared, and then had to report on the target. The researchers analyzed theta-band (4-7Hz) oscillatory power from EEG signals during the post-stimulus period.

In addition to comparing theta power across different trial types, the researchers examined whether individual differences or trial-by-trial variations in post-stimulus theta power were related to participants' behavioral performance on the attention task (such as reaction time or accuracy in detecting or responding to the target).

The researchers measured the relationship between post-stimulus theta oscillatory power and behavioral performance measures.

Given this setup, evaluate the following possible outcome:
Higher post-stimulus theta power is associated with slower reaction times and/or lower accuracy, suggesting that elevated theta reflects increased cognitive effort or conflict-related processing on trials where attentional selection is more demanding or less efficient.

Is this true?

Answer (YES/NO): NO